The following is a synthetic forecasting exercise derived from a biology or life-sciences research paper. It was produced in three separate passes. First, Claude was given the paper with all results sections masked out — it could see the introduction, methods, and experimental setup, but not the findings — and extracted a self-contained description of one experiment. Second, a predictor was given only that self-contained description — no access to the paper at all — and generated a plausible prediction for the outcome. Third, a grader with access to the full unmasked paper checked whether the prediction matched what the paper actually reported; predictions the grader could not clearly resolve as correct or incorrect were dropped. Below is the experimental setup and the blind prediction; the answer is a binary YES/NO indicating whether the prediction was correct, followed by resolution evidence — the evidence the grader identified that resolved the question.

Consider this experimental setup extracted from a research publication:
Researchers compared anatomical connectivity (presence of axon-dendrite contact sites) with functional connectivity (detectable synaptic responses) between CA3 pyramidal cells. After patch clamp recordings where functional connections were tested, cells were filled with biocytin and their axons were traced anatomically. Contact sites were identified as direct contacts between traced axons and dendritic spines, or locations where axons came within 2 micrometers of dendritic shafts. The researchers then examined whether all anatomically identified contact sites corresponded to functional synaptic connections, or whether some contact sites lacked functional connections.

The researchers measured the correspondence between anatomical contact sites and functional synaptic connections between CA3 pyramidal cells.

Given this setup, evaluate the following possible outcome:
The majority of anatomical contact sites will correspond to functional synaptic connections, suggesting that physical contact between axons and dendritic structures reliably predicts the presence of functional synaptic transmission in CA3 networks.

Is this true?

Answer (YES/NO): NO